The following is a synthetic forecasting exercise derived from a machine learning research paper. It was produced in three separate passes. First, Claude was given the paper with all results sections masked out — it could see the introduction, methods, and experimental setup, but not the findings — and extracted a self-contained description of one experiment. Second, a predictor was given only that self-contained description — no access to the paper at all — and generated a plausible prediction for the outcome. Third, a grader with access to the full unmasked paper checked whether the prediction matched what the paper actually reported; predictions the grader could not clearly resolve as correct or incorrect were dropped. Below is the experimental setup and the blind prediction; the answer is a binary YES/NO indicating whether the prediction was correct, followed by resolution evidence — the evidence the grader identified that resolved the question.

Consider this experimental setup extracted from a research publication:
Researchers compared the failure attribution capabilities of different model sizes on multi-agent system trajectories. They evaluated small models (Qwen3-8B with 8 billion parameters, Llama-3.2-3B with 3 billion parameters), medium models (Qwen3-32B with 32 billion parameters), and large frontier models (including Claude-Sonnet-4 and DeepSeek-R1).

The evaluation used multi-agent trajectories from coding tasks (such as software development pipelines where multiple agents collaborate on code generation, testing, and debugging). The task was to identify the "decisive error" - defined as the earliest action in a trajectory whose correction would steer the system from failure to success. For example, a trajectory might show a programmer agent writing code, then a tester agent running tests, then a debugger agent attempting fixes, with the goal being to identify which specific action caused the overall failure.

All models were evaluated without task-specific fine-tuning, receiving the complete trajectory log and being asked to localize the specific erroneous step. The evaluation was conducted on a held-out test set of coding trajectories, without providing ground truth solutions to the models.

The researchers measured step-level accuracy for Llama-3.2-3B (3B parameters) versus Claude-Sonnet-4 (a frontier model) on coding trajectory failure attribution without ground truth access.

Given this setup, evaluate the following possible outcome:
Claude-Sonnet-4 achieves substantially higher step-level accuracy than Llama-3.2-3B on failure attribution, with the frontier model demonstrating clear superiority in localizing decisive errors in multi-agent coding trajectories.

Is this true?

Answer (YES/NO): YES